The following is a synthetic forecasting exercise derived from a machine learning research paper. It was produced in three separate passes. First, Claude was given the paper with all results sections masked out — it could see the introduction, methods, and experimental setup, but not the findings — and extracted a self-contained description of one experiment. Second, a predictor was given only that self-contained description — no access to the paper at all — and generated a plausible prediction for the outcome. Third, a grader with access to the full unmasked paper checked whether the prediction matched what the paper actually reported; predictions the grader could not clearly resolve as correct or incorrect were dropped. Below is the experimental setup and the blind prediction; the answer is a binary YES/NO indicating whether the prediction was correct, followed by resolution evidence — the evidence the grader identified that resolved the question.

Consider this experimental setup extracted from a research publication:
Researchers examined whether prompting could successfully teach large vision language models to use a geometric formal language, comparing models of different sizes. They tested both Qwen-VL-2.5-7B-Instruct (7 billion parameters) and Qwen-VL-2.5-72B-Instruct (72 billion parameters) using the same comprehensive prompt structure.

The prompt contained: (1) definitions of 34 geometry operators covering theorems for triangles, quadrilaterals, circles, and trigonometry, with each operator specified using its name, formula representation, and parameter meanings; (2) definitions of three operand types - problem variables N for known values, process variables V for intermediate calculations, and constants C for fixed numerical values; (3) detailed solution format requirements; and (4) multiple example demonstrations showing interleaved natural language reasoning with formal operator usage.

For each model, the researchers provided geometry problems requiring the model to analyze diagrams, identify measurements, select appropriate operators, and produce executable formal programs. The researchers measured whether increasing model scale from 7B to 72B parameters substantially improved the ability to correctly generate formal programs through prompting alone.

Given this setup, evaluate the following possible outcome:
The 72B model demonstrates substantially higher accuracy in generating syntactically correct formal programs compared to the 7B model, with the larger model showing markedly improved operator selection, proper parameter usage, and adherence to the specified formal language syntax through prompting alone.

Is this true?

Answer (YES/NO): NO